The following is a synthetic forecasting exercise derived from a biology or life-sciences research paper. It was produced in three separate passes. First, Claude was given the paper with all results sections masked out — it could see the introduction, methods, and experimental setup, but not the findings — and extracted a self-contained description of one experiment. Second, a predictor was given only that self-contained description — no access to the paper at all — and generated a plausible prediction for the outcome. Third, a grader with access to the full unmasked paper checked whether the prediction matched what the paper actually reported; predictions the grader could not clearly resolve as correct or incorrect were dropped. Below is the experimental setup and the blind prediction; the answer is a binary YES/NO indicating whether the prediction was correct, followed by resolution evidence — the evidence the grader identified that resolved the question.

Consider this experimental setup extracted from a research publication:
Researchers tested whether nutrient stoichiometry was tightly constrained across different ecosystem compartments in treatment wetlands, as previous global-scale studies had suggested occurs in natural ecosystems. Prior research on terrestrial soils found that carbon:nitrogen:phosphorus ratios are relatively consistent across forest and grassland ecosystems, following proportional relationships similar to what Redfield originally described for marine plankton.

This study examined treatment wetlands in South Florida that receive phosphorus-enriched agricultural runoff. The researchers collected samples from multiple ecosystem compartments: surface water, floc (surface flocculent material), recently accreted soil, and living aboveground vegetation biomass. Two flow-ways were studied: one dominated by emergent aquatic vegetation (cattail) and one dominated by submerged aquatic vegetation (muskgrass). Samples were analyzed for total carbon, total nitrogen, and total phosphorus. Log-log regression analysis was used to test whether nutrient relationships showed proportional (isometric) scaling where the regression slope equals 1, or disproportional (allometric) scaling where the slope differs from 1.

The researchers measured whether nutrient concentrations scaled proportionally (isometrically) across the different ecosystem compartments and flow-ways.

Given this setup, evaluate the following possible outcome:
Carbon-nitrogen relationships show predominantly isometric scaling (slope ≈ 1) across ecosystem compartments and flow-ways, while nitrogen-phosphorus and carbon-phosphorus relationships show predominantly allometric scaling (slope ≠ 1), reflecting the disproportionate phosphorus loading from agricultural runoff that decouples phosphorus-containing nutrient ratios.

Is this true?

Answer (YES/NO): NO